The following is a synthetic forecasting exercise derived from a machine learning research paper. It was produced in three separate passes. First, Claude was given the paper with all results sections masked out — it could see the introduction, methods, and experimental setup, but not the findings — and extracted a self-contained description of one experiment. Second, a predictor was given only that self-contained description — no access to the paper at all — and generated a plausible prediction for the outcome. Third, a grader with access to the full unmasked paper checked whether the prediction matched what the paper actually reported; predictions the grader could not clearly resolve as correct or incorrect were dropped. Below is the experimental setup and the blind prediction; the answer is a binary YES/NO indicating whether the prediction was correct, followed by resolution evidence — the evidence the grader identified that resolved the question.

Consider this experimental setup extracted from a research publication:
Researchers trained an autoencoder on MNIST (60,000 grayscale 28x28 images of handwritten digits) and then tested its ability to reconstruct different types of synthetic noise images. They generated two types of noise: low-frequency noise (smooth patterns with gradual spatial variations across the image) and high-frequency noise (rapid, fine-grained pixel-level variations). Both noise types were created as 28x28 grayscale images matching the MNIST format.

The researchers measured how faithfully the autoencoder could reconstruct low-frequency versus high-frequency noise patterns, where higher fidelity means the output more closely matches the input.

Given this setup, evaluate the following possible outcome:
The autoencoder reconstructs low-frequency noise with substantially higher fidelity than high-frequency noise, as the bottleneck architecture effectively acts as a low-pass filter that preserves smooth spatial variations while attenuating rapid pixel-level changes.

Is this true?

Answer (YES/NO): YES